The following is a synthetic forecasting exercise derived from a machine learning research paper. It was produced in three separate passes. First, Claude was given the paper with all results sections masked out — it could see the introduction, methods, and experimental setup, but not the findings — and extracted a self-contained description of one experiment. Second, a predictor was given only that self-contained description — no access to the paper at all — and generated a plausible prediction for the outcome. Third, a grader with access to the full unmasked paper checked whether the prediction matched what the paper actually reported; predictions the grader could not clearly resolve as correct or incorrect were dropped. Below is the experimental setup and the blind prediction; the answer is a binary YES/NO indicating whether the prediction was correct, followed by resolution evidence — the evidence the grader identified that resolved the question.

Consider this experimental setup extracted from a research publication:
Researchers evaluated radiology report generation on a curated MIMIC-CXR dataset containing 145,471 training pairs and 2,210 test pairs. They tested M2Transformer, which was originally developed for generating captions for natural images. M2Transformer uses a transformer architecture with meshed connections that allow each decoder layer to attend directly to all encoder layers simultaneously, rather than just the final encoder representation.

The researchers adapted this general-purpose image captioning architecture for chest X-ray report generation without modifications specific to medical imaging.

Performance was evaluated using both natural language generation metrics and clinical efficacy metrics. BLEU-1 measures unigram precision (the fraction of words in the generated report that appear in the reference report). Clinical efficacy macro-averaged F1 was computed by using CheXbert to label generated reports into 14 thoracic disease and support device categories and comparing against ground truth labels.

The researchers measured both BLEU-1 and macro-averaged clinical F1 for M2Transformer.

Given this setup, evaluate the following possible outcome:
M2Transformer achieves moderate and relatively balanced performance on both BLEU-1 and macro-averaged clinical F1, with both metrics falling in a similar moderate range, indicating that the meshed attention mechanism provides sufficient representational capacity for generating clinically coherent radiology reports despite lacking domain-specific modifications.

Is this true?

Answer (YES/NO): NO